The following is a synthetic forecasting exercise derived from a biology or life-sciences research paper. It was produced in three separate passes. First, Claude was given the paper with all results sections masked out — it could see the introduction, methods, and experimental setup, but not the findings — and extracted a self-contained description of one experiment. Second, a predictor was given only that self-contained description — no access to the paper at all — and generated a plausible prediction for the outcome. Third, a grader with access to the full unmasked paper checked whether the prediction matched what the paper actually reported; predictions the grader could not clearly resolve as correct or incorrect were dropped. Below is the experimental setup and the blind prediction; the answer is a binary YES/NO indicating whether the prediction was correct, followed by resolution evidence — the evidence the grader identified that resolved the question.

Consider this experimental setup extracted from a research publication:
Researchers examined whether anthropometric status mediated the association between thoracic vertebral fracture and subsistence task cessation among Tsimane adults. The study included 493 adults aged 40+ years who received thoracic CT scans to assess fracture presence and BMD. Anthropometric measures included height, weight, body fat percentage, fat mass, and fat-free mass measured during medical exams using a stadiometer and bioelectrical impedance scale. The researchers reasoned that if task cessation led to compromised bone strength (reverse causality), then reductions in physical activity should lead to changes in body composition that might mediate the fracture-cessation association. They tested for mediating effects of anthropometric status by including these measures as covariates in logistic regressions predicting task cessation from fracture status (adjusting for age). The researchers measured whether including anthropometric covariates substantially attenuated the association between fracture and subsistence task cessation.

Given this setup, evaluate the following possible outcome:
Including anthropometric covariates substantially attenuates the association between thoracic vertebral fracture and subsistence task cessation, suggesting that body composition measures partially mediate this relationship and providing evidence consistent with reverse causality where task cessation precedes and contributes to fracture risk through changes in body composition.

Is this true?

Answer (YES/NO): NO